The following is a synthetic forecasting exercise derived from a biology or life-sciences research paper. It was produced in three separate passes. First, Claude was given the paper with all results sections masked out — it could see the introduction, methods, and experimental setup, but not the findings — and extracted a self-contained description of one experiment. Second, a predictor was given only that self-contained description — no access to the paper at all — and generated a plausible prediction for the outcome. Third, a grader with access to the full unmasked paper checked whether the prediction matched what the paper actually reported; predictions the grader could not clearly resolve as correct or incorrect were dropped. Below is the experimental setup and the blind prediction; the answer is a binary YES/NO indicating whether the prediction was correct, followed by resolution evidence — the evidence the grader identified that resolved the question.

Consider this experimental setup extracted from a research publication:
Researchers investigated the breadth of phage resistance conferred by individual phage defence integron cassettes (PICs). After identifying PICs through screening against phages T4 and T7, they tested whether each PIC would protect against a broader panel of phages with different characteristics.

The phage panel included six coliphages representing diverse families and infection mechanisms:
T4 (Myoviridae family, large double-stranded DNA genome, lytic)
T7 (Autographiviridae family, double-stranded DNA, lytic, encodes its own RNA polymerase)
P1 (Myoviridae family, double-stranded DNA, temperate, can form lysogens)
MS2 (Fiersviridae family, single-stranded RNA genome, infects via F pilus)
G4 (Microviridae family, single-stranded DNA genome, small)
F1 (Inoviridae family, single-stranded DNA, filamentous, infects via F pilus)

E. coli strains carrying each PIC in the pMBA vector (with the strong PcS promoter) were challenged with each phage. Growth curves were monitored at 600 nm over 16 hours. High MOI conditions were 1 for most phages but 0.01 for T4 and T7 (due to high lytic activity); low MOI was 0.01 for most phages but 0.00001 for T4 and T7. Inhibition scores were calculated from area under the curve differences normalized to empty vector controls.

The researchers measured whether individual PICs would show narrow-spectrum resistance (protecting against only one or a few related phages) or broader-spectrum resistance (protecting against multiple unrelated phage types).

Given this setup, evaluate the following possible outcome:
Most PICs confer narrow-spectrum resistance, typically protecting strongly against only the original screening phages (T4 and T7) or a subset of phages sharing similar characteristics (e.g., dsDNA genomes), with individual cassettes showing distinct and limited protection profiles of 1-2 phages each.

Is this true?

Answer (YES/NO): NO